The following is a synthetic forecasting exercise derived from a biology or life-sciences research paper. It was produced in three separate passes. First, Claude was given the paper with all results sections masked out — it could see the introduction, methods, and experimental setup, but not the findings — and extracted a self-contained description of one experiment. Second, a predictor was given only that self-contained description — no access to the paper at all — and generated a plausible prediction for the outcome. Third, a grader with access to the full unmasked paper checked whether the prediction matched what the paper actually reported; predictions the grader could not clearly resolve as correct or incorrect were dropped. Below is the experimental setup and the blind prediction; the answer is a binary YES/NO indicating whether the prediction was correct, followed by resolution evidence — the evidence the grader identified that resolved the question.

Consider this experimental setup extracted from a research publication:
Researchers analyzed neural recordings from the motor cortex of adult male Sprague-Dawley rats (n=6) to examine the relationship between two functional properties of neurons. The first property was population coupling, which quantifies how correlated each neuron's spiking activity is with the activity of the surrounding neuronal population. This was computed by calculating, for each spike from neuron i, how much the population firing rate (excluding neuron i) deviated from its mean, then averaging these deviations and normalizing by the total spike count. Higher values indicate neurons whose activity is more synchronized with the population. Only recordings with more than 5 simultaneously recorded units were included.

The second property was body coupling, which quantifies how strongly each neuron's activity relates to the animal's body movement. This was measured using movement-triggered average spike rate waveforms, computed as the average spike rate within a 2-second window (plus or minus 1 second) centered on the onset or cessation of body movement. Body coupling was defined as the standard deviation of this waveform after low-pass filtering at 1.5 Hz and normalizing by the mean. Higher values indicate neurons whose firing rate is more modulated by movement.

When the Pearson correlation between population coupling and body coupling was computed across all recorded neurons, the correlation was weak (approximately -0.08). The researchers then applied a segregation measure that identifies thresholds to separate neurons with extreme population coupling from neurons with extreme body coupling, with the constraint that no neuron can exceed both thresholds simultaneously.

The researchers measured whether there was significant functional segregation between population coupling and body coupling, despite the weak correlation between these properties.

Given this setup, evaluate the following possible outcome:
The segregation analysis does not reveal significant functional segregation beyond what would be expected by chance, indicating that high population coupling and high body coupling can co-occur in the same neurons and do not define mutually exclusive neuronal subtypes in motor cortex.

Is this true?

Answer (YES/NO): NO